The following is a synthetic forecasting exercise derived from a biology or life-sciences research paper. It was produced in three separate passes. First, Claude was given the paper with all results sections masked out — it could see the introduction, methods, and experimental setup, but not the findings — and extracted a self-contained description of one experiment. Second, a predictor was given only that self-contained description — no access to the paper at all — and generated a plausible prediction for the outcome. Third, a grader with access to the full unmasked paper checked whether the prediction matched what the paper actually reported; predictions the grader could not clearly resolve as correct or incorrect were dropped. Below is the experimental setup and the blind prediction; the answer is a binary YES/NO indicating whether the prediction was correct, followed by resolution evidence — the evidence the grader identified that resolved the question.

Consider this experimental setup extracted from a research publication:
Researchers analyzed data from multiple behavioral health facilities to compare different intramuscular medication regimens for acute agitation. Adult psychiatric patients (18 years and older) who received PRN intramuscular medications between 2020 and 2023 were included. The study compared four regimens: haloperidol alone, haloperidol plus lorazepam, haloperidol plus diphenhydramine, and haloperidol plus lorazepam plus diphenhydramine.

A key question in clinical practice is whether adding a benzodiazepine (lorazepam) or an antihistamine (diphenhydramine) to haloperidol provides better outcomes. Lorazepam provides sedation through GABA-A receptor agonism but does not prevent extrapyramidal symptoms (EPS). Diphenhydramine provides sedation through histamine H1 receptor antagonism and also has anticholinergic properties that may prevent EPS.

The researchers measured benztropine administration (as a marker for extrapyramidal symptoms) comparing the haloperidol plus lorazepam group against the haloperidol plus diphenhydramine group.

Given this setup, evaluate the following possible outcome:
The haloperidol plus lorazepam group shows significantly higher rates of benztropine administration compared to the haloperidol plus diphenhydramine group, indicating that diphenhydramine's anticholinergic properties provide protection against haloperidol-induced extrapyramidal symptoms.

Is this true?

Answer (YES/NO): YES